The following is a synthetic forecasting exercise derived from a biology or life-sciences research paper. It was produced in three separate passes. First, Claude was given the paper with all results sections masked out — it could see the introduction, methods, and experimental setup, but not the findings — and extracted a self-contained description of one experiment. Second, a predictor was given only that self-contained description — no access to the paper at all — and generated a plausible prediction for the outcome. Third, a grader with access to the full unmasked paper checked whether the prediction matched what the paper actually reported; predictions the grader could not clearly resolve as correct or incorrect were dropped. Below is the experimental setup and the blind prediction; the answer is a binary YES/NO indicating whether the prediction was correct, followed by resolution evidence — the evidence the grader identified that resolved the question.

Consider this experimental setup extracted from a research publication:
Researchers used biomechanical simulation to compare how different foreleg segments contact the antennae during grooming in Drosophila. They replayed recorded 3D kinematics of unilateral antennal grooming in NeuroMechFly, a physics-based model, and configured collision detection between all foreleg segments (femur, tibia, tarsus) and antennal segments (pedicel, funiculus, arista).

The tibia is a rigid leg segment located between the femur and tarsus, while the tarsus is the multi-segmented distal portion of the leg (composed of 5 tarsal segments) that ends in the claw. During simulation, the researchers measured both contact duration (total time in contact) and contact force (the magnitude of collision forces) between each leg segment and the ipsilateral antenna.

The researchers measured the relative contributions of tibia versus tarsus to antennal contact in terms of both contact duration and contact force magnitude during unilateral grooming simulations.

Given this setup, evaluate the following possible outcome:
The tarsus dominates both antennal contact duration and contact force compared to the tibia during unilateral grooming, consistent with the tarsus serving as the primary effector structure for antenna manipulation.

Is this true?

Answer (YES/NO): NO